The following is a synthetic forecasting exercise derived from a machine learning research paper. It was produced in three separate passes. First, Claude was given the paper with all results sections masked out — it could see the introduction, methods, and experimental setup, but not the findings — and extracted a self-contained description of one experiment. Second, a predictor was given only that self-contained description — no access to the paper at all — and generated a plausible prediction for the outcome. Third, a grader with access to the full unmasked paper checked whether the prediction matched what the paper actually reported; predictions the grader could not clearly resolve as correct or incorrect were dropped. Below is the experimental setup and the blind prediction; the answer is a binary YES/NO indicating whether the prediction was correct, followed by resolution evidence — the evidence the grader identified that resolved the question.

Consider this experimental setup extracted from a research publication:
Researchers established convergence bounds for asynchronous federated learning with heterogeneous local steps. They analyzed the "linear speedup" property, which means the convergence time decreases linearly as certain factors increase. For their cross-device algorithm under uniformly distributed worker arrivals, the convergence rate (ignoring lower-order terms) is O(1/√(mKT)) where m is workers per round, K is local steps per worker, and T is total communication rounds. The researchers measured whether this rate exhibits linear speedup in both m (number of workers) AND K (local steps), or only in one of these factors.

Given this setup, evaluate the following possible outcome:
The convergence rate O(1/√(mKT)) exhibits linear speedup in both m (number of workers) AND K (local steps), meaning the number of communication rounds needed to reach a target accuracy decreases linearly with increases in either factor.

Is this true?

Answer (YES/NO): YES